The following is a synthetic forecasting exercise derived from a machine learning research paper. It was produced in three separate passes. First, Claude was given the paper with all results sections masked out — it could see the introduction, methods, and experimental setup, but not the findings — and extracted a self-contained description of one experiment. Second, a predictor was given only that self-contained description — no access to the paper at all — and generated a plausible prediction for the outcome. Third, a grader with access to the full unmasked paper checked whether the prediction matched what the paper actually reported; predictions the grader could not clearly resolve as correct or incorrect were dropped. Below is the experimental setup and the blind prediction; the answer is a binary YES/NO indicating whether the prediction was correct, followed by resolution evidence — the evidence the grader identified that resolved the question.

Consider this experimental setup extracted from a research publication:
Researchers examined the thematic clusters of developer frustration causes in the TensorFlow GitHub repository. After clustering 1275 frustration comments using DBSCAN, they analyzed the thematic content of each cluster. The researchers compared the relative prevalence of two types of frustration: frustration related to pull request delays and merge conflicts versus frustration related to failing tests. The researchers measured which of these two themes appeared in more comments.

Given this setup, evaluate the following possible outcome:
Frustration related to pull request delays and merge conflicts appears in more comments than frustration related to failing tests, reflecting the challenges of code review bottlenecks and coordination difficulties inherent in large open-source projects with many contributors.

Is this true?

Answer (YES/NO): YES